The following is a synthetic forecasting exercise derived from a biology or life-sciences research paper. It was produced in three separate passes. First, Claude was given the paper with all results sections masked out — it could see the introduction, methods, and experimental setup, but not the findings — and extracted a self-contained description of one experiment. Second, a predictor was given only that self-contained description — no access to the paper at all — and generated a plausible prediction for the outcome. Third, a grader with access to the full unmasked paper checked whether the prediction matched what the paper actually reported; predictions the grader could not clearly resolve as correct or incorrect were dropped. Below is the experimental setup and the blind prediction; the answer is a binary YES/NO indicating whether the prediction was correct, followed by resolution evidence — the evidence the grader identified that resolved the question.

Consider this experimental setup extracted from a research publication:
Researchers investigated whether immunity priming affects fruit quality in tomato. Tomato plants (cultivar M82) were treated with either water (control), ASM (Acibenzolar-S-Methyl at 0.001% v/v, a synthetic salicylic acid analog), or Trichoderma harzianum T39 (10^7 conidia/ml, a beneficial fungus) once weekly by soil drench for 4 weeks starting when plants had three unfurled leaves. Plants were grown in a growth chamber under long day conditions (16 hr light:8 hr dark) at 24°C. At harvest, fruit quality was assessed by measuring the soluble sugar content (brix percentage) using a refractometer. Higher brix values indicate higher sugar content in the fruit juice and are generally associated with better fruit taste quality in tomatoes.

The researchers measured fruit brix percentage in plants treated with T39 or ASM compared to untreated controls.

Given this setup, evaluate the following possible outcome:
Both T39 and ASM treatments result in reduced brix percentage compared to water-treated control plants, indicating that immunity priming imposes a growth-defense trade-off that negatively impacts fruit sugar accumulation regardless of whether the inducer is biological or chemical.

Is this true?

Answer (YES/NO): NO